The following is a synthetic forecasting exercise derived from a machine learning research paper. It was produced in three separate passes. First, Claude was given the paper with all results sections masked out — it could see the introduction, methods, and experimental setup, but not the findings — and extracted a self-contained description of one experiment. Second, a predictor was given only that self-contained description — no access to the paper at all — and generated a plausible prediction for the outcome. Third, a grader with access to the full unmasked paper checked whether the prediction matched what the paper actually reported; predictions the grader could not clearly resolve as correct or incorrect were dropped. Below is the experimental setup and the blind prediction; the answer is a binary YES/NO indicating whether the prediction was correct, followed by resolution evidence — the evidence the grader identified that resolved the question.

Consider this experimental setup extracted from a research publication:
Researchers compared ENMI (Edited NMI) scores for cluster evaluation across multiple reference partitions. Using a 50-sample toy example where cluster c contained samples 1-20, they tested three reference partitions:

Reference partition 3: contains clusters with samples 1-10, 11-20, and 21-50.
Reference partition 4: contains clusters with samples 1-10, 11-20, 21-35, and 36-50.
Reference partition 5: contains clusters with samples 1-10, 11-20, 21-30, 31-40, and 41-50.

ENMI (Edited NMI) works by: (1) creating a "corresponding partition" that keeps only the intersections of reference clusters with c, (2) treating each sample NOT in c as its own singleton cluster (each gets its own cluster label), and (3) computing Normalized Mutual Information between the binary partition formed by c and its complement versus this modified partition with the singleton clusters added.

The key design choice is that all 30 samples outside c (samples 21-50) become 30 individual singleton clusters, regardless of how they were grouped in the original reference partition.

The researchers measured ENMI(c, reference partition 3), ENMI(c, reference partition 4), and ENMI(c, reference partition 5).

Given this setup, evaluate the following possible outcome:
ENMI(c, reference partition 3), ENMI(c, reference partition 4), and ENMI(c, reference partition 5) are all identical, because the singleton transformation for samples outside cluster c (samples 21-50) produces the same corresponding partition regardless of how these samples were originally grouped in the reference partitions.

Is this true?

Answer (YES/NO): YES